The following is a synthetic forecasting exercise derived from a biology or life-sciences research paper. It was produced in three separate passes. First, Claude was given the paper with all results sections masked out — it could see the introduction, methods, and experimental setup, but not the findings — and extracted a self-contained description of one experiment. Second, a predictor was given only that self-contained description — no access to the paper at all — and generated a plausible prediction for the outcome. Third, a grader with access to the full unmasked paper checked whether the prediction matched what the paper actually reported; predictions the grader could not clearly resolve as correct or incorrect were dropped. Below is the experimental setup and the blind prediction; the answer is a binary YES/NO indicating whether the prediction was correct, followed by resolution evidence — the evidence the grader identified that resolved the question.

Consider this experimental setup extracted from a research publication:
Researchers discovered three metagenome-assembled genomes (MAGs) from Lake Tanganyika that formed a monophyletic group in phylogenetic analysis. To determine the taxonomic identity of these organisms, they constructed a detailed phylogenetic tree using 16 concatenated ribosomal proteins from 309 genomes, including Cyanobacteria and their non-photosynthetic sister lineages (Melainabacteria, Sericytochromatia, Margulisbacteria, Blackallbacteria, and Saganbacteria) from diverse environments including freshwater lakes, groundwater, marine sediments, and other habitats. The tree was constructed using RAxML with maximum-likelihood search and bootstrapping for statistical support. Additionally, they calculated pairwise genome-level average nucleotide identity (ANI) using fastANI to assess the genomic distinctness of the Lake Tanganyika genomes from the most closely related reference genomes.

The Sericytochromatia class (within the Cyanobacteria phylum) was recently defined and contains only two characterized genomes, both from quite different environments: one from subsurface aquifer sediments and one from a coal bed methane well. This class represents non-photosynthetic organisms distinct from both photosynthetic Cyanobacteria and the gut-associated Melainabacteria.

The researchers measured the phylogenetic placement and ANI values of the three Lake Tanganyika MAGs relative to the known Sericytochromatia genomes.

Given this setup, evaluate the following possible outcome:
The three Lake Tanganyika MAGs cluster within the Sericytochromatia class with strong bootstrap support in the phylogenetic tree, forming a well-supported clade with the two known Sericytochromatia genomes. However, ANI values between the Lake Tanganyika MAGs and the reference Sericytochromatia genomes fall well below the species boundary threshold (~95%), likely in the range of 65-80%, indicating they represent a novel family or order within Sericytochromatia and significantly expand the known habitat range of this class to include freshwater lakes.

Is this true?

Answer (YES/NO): NO